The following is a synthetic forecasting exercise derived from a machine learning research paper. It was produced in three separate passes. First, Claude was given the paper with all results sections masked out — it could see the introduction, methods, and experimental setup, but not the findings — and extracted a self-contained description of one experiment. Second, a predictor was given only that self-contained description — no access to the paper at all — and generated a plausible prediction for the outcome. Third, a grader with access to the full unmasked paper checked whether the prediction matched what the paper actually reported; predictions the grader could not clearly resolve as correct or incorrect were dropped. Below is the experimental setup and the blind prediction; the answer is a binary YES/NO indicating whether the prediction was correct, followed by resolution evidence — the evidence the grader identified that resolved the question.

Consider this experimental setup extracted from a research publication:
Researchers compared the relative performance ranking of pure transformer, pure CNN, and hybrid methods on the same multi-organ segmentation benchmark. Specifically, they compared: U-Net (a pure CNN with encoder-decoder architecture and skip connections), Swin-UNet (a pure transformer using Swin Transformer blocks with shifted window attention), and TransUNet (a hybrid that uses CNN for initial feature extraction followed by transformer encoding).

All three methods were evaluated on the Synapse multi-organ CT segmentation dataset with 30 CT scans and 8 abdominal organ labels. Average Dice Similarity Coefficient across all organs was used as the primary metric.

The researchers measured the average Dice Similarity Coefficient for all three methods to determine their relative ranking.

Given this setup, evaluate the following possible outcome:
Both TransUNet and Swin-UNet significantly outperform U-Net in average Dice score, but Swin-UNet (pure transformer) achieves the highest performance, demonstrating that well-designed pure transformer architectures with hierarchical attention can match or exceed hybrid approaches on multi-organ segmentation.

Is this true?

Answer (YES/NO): YES